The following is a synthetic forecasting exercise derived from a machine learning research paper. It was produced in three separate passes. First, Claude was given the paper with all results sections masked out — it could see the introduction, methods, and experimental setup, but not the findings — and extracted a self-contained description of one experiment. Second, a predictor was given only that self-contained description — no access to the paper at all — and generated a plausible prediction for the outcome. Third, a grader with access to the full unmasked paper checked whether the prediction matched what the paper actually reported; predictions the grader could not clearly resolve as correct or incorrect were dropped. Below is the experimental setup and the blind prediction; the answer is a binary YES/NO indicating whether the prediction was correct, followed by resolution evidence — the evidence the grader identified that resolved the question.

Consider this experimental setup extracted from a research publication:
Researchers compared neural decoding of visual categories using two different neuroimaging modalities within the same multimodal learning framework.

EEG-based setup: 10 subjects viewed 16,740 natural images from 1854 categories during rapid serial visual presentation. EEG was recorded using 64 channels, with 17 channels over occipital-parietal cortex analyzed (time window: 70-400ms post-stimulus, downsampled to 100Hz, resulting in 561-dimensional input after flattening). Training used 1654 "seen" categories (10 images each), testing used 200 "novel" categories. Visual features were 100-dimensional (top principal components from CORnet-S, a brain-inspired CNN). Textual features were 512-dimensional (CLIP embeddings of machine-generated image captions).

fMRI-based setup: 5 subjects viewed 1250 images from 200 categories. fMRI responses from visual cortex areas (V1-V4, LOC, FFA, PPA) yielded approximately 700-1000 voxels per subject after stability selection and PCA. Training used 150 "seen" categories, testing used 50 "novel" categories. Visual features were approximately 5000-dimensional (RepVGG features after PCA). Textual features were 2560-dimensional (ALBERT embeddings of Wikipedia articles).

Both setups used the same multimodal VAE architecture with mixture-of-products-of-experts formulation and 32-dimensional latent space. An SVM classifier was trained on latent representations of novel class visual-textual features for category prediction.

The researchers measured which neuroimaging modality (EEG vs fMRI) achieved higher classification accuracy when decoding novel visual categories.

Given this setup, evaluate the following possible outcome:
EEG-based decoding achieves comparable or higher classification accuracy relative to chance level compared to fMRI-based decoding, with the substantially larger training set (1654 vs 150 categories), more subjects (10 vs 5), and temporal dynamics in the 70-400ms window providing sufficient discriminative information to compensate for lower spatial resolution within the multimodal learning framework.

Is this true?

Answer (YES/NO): NO